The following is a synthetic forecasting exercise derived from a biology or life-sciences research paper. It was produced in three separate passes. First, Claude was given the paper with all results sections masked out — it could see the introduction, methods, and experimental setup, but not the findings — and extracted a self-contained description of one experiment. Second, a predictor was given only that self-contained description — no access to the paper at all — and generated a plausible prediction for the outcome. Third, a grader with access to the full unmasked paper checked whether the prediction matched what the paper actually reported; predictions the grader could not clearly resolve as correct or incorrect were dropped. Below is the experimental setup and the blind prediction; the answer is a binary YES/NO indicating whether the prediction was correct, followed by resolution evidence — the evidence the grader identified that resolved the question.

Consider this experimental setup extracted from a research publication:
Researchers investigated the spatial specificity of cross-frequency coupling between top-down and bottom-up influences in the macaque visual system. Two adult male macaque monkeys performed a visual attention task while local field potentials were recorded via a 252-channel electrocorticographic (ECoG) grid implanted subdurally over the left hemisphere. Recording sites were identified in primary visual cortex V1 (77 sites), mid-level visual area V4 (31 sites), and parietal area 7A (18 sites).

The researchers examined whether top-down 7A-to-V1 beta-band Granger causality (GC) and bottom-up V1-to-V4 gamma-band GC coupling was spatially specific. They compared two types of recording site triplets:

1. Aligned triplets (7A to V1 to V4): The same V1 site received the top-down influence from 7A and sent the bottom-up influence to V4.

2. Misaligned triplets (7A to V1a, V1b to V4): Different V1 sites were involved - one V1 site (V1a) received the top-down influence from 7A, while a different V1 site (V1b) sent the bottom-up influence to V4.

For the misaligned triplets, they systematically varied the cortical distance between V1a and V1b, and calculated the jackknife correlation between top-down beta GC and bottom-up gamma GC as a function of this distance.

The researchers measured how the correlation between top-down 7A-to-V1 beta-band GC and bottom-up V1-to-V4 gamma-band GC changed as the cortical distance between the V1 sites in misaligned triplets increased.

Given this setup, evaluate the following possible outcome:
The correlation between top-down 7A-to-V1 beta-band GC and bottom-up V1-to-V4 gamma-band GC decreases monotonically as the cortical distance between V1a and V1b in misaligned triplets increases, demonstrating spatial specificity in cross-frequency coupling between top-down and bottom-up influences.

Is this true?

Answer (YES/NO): YES